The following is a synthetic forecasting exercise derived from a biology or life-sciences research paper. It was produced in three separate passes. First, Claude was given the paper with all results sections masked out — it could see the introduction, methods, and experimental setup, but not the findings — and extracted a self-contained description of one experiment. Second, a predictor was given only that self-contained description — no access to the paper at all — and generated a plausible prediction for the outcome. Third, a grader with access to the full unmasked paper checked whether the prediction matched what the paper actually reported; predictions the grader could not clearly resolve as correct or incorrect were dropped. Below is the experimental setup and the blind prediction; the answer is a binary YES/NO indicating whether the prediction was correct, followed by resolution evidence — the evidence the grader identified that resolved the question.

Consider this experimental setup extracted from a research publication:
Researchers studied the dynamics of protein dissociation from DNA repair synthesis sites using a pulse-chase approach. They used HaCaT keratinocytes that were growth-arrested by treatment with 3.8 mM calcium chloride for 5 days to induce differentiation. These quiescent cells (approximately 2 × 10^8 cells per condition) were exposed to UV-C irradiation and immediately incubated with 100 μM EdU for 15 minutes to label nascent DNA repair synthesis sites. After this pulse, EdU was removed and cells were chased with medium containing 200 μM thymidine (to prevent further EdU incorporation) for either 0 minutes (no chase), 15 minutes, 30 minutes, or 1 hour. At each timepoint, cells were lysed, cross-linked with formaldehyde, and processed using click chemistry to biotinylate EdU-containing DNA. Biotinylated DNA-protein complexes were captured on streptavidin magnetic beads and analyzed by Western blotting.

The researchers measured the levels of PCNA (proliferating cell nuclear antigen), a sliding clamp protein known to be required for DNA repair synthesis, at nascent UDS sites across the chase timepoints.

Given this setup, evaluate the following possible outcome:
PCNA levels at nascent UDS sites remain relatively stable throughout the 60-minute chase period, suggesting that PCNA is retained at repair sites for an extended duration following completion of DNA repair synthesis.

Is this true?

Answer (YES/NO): NO